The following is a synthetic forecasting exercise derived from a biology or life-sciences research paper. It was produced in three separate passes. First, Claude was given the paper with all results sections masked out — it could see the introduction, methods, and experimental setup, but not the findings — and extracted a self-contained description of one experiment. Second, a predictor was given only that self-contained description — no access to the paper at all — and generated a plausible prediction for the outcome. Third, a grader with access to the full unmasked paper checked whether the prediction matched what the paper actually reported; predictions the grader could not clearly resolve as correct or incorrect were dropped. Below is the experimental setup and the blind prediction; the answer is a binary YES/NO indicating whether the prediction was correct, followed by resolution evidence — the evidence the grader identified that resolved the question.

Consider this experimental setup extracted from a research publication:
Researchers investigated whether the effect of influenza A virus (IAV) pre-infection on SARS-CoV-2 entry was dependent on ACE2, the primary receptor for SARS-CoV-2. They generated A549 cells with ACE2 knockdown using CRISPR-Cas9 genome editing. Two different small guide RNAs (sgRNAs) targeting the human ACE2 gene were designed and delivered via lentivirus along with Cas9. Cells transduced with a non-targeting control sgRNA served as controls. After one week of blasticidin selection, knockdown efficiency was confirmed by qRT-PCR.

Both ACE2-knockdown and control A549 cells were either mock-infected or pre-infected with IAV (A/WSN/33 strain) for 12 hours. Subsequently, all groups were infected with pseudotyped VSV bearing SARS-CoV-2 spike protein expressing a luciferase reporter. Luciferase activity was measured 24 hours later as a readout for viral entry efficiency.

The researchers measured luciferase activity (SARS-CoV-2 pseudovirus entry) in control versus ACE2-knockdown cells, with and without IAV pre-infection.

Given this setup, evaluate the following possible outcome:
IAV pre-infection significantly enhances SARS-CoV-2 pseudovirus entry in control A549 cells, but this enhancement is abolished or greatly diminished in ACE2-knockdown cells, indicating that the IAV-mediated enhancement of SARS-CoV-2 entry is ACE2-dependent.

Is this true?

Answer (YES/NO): YES